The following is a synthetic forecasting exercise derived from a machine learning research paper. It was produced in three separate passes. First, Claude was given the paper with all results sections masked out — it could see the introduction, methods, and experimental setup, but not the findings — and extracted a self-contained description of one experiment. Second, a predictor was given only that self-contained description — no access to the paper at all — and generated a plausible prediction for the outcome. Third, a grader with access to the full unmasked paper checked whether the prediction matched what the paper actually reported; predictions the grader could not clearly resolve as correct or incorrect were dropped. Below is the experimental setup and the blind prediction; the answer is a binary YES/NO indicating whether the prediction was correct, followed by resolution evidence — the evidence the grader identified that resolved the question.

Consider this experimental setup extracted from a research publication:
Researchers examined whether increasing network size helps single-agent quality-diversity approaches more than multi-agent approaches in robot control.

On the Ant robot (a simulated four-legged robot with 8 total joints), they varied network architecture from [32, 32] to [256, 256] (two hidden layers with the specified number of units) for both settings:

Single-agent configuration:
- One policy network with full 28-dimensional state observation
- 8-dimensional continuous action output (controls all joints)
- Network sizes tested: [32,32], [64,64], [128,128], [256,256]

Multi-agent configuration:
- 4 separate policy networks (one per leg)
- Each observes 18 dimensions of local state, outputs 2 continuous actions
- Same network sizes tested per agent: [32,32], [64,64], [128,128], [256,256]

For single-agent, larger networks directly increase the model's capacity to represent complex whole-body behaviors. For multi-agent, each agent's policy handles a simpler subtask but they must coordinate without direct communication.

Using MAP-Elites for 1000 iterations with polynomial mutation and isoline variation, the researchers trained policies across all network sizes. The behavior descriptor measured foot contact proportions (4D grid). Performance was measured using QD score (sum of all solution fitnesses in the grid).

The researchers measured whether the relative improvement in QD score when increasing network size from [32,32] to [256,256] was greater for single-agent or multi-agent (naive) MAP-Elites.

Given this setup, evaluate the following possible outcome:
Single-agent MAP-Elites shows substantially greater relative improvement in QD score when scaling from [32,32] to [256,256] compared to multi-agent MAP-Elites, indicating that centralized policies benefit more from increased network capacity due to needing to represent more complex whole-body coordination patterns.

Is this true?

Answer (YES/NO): NO